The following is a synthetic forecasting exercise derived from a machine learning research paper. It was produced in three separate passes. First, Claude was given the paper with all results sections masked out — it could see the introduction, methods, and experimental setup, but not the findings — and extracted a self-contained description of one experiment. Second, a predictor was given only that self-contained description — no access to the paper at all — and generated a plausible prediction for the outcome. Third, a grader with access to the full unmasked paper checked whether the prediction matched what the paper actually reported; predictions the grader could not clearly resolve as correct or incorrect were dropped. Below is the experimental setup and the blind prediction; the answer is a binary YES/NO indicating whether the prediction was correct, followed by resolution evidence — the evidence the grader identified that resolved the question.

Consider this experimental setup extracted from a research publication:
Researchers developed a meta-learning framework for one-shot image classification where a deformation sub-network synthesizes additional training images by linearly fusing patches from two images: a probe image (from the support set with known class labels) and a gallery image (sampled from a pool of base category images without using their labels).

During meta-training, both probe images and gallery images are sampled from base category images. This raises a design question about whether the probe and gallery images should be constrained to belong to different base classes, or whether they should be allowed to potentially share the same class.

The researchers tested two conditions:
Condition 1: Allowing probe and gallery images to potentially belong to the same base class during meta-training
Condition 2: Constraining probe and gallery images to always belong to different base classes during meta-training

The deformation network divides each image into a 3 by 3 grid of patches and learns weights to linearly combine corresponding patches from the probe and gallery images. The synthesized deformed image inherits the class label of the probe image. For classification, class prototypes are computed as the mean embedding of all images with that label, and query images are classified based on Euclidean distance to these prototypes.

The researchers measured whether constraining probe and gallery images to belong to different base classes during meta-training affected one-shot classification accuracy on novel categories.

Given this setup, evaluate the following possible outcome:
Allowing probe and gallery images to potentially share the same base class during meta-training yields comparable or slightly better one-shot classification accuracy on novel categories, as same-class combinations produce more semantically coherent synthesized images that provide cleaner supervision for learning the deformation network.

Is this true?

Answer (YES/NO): YES